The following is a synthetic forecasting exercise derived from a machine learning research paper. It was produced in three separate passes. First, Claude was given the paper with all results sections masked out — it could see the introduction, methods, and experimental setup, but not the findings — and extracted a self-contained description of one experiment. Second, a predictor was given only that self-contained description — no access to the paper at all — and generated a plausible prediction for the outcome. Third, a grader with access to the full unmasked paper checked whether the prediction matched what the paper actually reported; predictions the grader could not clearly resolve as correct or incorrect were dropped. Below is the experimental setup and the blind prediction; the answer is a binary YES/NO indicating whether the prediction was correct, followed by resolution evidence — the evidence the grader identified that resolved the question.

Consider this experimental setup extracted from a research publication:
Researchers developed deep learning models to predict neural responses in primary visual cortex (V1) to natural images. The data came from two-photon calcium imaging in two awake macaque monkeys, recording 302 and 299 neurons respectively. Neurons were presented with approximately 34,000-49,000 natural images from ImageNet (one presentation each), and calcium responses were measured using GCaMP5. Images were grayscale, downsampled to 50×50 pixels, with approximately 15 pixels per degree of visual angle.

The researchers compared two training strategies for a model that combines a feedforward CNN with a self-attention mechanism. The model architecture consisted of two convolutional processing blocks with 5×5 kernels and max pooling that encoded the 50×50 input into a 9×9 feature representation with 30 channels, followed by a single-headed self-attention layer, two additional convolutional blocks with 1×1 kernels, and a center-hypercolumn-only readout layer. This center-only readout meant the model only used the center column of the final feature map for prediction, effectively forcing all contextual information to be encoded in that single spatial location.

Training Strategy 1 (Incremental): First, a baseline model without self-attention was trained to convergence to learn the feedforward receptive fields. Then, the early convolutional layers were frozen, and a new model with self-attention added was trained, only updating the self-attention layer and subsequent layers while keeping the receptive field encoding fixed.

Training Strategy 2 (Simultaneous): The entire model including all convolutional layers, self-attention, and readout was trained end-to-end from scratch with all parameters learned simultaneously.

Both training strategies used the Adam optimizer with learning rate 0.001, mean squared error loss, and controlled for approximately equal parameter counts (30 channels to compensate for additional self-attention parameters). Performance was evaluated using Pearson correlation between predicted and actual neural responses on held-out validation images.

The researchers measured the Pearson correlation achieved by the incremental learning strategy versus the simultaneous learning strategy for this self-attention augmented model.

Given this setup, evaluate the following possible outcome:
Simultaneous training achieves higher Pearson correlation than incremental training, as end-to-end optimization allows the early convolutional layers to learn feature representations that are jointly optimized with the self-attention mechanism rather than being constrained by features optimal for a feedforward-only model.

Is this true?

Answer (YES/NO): NO